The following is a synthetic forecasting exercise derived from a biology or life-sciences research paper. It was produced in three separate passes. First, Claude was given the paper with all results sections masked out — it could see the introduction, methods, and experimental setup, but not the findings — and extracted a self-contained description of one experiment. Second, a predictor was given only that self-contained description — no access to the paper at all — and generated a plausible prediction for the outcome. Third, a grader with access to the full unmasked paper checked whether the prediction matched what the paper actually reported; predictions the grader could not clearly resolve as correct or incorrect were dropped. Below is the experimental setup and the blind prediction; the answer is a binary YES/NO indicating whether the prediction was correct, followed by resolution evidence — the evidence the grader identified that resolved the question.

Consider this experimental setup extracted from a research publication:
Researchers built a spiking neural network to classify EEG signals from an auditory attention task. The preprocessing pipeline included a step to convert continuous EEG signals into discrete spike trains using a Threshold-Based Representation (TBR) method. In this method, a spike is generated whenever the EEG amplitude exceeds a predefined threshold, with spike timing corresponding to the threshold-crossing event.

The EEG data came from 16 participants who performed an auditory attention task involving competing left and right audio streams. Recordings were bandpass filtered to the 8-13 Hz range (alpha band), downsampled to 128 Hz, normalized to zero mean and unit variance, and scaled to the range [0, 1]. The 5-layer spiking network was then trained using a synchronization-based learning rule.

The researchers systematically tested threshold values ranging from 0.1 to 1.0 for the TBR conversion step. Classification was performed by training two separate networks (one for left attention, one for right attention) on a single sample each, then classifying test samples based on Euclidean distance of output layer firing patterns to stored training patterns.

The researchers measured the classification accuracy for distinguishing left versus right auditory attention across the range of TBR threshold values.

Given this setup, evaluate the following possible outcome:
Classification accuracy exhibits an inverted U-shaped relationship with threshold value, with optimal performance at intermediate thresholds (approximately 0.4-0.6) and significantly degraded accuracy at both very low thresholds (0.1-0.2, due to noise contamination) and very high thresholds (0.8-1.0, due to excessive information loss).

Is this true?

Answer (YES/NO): NO